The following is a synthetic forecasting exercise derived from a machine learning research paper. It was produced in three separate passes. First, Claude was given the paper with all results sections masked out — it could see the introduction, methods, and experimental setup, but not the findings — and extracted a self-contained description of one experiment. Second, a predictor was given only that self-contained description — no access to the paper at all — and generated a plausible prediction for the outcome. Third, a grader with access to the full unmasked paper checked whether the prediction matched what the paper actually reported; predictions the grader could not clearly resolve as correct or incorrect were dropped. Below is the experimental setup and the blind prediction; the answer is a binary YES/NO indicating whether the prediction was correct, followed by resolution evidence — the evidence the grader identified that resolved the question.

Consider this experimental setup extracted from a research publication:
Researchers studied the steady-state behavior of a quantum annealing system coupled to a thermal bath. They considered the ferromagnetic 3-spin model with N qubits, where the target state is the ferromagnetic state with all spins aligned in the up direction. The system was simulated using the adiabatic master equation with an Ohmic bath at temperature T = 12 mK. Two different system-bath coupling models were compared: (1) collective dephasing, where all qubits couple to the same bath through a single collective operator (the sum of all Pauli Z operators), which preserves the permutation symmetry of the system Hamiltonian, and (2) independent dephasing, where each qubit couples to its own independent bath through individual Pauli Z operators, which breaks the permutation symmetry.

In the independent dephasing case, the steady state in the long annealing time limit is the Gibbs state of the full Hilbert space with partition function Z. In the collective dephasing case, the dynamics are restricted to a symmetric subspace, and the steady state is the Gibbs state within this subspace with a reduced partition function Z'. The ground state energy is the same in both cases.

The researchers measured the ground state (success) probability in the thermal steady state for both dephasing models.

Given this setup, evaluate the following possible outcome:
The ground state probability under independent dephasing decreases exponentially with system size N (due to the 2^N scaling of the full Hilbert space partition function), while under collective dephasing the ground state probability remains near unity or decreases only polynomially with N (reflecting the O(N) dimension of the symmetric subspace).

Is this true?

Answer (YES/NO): NO